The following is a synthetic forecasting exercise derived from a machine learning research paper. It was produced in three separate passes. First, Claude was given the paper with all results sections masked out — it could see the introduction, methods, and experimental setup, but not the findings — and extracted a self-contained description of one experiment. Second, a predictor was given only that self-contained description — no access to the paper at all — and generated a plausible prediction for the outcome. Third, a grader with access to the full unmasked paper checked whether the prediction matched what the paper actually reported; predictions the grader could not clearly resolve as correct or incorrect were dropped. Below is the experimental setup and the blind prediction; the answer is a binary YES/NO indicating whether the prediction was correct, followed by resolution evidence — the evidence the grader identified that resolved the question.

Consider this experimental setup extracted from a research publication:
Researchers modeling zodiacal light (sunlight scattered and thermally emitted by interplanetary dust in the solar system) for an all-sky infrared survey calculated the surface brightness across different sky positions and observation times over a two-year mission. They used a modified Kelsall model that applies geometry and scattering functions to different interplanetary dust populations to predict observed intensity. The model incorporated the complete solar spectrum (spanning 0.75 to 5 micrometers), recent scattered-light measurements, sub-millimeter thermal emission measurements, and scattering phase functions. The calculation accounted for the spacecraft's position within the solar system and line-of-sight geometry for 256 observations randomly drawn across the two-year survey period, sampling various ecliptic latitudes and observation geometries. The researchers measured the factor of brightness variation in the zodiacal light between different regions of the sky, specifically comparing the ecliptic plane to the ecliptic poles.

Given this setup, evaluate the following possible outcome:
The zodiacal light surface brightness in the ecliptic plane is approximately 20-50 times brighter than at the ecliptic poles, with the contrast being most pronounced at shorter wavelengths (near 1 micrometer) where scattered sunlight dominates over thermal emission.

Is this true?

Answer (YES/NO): NO